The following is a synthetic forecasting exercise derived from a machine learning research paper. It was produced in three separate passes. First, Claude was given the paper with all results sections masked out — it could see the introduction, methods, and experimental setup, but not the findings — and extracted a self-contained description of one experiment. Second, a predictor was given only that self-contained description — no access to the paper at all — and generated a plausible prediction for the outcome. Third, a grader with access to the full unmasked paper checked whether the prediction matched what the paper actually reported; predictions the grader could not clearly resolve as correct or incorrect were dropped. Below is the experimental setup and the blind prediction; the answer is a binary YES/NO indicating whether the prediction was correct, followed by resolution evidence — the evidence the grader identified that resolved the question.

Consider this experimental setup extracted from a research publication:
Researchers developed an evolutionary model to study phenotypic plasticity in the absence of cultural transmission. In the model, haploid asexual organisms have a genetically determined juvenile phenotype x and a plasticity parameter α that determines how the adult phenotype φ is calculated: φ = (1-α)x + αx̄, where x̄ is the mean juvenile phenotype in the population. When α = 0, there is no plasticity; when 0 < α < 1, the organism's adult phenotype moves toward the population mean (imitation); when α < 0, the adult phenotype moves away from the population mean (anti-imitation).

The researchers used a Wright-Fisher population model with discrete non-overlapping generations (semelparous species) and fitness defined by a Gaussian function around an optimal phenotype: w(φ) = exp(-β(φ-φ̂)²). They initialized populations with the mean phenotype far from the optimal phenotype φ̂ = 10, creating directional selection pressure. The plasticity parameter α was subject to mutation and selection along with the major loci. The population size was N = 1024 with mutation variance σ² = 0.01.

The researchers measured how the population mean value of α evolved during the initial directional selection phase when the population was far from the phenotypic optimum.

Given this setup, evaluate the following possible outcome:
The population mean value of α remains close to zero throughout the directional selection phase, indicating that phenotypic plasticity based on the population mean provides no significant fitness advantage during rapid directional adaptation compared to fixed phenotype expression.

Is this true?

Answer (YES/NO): NO